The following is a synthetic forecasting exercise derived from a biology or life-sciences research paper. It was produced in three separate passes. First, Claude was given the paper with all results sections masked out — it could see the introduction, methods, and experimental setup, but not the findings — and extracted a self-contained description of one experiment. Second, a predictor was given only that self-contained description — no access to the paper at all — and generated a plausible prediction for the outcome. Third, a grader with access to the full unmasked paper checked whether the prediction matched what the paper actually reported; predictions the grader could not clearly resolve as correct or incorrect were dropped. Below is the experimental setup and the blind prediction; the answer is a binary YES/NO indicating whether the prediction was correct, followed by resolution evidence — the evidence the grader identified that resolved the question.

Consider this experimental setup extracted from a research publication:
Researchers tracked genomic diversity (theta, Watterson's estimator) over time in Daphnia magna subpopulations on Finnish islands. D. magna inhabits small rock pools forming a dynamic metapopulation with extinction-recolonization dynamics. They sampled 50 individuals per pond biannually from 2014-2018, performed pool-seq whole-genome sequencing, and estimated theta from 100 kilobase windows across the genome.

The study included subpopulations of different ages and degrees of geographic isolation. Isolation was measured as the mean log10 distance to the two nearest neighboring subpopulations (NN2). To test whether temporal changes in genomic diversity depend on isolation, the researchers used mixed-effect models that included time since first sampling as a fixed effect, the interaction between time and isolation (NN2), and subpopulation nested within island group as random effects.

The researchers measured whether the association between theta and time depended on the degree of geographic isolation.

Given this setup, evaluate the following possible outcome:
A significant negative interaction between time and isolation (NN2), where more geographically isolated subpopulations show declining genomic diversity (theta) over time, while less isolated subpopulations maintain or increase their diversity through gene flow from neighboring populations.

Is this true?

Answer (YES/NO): NO